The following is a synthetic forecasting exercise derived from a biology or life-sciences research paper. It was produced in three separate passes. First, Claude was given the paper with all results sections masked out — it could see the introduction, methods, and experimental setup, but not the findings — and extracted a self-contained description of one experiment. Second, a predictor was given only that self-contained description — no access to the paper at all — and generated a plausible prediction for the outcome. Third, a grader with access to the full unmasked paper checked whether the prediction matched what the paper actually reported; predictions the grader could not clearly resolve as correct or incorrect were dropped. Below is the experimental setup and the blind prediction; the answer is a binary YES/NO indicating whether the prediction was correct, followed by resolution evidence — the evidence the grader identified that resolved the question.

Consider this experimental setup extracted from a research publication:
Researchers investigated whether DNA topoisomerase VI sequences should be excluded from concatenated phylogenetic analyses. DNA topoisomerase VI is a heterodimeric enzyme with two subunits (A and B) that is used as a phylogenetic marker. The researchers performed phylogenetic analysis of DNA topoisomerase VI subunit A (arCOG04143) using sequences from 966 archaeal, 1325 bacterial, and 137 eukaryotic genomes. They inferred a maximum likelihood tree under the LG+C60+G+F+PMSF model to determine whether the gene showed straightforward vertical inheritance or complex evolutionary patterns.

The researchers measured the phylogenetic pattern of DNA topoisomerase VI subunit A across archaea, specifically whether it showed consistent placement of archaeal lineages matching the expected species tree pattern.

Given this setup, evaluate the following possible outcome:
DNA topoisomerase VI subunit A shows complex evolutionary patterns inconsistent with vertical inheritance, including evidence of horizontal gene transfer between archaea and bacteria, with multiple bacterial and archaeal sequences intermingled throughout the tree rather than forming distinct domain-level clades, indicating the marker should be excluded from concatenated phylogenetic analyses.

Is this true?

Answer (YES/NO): NO